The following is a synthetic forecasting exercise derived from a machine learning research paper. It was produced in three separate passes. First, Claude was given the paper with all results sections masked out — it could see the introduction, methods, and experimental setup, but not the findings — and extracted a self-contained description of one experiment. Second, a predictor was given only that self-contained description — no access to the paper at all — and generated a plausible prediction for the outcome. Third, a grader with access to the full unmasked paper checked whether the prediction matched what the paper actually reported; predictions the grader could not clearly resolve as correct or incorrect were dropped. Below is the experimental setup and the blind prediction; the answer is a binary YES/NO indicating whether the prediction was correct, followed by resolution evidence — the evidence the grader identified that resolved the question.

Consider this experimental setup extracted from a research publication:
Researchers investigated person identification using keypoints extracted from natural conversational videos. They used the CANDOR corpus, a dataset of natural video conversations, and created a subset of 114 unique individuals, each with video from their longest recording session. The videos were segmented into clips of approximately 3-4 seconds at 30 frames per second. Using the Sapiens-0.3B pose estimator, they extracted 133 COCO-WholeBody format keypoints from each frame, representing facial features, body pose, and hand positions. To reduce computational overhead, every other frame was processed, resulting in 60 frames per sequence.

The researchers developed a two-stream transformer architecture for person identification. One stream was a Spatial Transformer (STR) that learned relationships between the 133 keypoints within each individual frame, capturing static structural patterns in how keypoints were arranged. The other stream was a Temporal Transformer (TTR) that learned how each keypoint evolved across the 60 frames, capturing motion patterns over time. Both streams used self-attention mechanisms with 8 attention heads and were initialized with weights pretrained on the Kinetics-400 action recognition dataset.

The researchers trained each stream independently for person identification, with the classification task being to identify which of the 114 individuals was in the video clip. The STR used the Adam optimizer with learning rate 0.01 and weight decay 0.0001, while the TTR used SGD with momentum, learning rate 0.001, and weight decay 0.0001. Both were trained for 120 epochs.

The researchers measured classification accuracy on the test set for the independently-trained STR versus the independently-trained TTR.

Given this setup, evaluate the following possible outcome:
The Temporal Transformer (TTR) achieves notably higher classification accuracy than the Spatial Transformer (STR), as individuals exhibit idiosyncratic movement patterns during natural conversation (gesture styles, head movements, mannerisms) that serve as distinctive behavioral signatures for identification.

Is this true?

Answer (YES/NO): NO